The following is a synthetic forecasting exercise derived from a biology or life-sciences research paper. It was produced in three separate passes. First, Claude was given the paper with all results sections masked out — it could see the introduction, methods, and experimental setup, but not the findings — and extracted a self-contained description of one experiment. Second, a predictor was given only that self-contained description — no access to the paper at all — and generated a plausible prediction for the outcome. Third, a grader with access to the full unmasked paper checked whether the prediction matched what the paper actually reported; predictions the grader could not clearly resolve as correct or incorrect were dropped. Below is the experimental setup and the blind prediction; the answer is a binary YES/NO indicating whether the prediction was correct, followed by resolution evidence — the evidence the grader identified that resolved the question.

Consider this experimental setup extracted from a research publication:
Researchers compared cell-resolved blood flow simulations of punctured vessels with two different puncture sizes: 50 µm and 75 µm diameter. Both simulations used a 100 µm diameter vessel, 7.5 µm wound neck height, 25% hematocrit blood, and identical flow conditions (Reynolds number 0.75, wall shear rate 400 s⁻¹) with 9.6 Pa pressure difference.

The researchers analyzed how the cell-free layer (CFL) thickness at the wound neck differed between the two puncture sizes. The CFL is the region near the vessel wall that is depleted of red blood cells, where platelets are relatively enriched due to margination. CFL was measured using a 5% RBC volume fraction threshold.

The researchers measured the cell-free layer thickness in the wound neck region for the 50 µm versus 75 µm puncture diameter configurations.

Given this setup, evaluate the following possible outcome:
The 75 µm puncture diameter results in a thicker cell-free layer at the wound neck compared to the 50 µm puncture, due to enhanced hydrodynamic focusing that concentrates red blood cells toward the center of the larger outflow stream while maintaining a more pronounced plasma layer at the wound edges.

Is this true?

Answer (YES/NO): YES